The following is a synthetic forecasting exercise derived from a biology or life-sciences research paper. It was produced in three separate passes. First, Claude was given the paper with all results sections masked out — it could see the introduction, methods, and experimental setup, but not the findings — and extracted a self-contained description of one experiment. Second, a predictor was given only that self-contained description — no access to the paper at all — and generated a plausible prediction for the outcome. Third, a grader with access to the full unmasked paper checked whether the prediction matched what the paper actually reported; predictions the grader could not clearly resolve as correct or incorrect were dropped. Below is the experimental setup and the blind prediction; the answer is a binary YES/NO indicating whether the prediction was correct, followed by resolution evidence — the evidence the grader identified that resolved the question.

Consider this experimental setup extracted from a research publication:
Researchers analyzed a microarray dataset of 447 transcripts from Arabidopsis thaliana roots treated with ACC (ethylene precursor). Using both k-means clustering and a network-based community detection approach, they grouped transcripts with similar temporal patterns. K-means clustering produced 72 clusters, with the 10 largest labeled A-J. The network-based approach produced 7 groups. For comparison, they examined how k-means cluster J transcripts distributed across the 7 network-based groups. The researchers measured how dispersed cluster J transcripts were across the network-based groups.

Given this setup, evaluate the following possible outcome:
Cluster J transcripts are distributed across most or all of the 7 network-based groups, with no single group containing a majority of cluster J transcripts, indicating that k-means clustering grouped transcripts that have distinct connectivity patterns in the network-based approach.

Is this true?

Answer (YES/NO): YES